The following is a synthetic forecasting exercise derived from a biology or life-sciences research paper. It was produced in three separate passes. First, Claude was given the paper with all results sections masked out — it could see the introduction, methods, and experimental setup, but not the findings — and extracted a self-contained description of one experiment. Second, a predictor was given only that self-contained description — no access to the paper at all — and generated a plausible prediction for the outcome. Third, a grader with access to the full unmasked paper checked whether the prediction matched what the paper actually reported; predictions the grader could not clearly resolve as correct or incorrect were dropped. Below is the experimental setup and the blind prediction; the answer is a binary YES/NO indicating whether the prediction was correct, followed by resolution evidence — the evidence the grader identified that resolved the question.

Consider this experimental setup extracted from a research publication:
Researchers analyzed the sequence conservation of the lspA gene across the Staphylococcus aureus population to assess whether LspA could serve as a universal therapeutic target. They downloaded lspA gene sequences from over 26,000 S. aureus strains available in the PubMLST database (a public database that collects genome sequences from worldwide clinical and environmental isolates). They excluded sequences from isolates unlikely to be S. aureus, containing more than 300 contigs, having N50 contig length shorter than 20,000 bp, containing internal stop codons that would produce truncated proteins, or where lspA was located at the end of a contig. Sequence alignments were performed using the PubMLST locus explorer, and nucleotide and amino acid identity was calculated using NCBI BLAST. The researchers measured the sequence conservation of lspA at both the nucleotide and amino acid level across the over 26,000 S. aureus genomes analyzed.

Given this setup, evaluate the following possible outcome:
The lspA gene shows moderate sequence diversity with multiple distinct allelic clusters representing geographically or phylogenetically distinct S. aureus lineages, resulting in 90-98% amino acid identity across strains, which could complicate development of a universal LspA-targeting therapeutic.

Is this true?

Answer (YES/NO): NO